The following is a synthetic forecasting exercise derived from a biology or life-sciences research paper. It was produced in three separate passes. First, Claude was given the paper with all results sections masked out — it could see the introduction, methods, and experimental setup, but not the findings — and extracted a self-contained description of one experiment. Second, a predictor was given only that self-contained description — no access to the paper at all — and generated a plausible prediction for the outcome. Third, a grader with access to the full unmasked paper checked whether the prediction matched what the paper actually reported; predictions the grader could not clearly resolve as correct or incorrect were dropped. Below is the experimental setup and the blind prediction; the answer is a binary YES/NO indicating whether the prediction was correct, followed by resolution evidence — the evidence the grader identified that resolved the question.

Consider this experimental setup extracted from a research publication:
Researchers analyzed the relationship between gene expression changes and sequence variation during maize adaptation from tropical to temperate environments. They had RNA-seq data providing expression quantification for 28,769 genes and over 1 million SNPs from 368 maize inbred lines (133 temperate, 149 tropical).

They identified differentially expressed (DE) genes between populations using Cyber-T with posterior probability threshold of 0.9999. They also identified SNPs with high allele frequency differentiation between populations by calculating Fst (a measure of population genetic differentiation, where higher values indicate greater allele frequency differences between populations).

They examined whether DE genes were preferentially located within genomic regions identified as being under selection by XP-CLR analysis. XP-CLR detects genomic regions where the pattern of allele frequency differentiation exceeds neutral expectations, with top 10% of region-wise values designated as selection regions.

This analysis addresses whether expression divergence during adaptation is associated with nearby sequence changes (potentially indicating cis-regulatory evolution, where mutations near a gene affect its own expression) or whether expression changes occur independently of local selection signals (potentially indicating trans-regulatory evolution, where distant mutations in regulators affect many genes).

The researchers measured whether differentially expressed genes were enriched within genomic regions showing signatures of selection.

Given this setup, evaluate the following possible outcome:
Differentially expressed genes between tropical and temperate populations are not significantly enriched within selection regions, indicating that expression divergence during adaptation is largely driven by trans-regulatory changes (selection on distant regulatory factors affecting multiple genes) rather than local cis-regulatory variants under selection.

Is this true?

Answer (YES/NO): YES